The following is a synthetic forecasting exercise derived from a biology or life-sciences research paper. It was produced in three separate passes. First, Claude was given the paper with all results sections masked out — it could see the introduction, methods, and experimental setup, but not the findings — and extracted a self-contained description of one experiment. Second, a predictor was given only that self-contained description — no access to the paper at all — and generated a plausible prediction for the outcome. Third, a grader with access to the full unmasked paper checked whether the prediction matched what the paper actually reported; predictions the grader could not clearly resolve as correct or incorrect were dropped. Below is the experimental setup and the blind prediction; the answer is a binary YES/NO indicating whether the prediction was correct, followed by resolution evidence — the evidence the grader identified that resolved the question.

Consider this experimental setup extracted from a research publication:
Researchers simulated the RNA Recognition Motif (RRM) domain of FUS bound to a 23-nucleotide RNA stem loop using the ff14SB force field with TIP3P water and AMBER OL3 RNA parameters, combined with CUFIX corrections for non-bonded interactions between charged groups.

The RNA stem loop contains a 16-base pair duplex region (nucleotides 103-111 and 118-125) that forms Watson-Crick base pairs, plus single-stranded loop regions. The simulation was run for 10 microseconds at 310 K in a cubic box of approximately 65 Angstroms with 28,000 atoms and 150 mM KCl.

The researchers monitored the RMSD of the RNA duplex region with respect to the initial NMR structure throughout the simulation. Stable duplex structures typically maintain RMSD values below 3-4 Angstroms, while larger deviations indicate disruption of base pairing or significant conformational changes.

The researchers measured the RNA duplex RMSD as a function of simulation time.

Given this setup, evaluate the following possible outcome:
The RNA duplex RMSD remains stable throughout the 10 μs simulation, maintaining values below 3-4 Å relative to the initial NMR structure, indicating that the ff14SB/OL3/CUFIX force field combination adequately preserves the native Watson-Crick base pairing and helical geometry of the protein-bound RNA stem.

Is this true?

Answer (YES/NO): NO